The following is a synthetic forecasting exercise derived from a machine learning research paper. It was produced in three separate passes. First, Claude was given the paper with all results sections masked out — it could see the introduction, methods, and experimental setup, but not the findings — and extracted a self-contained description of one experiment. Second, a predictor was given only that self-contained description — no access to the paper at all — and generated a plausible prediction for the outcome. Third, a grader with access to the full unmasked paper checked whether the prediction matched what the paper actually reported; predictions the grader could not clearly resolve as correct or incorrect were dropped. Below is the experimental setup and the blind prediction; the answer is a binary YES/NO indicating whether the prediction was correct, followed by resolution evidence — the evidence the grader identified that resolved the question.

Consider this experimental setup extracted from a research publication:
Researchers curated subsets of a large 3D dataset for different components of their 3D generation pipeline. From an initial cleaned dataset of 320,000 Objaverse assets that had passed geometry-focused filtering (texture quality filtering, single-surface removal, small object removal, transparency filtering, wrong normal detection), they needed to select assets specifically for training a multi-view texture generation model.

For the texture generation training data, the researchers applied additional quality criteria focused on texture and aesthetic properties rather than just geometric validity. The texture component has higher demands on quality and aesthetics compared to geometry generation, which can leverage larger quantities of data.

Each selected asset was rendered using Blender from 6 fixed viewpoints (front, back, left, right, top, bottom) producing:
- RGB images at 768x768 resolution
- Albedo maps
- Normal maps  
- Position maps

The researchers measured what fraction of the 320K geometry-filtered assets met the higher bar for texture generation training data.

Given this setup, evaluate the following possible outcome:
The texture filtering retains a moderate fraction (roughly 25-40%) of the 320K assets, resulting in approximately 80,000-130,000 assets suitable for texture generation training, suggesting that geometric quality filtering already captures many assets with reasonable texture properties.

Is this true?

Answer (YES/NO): NO